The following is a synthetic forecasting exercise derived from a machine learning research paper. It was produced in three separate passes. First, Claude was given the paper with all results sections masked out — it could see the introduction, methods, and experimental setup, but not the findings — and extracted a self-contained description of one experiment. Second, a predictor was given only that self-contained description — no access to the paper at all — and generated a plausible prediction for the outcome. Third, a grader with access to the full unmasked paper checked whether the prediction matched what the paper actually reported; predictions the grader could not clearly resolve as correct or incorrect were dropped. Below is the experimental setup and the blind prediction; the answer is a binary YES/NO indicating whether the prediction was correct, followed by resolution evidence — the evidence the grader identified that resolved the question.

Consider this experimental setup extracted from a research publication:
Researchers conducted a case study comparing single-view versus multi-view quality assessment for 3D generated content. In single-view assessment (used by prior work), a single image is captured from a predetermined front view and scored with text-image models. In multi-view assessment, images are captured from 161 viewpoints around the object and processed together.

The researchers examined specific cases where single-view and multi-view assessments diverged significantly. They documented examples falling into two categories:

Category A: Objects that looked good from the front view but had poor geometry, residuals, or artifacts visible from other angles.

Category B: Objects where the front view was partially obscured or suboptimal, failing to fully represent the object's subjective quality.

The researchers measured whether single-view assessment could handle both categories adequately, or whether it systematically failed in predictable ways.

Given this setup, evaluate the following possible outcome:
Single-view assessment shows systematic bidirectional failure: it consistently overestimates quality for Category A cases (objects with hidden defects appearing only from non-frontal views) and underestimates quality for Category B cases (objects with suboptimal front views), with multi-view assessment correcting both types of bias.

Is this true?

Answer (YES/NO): YES